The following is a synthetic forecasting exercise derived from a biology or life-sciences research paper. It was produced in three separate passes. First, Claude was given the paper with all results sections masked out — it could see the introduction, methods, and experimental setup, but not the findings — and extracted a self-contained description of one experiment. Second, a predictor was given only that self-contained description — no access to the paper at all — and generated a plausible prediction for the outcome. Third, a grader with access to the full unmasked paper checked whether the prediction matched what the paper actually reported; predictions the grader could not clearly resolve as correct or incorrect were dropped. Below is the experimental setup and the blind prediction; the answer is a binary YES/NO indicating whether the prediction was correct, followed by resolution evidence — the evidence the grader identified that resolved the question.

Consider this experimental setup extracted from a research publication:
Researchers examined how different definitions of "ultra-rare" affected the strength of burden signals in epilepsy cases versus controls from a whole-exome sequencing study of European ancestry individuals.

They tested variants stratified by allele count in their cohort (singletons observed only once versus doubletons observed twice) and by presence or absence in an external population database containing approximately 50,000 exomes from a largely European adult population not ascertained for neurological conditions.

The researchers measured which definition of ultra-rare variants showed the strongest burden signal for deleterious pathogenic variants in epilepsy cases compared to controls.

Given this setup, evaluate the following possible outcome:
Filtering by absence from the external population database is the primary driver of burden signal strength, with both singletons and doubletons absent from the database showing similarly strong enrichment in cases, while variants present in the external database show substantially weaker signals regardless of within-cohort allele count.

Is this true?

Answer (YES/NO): NO